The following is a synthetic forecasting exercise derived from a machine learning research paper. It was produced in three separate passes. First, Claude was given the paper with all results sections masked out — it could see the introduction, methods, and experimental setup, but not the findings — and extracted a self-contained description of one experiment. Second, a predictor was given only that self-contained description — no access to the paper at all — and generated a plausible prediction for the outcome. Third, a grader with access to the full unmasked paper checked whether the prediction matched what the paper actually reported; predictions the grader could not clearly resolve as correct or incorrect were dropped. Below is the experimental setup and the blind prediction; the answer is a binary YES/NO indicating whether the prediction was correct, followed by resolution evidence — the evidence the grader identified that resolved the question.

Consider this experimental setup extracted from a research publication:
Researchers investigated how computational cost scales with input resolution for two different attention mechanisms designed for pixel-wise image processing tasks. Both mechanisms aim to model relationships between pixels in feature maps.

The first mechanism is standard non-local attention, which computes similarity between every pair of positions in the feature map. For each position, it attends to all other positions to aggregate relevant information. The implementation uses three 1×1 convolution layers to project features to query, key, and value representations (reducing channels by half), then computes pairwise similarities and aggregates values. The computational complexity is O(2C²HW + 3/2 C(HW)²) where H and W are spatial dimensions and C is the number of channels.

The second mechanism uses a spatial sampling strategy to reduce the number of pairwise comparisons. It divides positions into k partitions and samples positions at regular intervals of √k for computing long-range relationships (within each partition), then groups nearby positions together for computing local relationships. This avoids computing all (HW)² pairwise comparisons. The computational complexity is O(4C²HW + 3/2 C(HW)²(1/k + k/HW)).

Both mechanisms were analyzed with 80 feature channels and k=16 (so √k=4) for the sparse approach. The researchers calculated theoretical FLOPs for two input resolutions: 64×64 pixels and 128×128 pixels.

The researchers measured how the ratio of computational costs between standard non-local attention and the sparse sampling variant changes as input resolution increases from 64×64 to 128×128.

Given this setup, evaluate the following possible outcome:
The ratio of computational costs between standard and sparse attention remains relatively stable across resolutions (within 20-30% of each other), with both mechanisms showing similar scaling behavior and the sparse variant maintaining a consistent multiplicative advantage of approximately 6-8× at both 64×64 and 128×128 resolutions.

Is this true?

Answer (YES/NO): NO